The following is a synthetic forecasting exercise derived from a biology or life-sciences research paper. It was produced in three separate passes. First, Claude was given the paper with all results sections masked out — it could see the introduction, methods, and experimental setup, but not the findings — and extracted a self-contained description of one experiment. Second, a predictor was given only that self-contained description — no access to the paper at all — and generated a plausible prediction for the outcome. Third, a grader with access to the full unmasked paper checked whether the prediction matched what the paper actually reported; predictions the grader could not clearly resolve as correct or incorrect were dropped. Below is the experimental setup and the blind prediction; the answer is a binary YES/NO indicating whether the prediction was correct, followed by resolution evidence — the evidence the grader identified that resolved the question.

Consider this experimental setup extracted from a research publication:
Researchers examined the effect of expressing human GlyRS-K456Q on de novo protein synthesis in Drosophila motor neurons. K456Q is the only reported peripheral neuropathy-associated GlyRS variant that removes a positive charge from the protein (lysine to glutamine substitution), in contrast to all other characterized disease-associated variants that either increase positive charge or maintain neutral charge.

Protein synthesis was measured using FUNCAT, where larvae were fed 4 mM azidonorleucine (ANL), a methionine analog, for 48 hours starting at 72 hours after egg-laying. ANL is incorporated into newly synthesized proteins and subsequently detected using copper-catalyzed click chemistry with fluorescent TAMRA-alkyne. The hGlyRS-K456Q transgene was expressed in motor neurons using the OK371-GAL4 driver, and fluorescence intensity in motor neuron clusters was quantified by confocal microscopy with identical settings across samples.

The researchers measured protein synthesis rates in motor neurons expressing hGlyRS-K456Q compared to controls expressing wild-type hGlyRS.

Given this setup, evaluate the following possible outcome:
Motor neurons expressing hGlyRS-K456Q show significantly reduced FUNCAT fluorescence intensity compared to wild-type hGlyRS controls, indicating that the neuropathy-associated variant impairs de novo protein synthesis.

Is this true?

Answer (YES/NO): NO